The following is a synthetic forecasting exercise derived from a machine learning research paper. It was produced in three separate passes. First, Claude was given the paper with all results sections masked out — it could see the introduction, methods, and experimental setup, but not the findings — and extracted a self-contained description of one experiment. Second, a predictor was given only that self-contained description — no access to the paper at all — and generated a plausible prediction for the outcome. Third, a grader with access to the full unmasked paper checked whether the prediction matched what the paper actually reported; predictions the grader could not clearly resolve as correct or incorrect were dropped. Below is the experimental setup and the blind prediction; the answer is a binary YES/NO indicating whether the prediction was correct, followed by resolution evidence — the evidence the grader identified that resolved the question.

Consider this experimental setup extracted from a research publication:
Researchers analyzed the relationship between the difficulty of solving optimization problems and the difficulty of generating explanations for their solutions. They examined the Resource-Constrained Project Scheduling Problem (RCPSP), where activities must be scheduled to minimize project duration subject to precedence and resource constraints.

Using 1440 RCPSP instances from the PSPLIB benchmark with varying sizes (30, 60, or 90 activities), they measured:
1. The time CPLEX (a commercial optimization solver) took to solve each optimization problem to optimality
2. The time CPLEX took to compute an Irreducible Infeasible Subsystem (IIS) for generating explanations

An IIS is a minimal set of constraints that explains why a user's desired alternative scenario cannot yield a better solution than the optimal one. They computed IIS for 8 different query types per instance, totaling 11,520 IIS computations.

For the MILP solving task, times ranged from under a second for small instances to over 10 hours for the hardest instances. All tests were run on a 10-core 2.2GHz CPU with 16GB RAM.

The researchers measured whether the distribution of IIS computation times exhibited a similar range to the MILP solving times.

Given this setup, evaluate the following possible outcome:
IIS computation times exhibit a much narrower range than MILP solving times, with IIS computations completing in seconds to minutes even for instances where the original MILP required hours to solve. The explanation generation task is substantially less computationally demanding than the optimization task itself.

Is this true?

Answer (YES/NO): NO